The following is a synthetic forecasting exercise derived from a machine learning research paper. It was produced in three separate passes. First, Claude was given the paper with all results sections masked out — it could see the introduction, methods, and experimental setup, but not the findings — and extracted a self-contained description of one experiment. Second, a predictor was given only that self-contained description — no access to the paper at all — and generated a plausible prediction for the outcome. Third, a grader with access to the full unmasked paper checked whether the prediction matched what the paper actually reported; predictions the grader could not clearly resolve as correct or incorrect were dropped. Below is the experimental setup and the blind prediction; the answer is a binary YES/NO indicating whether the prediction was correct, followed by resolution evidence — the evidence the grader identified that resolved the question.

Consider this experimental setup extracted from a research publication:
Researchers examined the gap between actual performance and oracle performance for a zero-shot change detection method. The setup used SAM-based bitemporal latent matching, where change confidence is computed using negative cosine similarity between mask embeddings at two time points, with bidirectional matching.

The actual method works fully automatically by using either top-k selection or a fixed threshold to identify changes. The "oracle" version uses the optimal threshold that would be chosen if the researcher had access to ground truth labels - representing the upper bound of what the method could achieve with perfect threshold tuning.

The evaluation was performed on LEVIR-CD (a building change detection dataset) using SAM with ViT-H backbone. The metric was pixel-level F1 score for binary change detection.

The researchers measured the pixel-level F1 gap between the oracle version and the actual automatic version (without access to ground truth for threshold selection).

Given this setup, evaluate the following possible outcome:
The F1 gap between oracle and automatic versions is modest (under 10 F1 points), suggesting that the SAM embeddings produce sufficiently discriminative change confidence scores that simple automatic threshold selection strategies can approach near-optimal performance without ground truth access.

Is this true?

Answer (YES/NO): NO